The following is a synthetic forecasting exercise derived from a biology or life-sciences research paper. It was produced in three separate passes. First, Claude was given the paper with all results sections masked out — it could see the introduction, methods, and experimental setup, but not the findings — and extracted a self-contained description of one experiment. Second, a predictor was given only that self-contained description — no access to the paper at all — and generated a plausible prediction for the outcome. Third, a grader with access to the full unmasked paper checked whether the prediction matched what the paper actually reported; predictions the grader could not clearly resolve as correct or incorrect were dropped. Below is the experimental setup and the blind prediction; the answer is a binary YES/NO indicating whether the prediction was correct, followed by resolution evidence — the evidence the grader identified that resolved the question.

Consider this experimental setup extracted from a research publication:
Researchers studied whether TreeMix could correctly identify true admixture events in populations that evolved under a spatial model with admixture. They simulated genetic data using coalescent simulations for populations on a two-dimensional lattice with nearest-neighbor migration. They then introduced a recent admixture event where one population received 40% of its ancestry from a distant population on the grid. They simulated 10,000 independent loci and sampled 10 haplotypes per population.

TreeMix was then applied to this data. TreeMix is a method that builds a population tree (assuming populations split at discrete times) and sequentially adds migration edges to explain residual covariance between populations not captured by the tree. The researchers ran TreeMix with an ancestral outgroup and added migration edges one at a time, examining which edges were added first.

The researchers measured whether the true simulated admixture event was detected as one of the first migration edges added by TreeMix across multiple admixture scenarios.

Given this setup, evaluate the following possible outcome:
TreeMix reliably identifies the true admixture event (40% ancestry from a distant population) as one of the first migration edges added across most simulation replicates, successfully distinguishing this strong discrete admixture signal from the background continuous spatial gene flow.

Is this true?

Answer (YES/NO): NO